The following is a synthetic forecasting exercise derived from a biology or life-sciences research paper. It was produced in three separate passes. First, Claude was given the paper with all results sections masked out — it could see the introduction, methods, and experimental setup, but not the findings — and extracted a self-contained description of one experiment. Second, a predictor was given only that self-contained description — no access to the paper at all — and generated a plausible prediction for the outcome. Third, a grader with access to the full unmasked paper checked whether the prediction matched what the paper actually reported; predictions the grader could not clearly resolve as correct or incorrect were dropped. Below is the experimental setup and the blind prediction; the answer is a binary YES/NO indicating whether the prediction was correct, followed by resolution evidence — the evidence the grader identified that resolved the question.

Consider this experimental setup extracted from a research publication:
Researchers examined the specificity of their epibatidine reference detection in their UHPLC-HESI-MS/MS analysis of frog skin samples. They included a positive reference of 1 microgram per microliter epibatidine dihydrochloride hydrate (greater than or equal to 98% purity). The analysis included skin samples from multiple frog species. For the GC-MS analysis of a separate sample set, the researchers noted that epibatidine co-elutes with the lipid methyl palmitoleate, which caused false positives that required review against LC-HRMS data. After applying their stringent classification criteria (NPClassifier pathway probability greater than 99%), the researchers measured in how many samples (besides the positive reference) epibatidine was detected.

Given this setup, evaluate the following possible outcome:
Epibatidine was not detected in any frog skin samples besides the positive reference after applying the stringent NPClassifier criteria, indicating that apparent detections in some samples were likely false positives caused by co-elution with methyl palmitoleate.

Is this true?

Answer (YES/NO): NO